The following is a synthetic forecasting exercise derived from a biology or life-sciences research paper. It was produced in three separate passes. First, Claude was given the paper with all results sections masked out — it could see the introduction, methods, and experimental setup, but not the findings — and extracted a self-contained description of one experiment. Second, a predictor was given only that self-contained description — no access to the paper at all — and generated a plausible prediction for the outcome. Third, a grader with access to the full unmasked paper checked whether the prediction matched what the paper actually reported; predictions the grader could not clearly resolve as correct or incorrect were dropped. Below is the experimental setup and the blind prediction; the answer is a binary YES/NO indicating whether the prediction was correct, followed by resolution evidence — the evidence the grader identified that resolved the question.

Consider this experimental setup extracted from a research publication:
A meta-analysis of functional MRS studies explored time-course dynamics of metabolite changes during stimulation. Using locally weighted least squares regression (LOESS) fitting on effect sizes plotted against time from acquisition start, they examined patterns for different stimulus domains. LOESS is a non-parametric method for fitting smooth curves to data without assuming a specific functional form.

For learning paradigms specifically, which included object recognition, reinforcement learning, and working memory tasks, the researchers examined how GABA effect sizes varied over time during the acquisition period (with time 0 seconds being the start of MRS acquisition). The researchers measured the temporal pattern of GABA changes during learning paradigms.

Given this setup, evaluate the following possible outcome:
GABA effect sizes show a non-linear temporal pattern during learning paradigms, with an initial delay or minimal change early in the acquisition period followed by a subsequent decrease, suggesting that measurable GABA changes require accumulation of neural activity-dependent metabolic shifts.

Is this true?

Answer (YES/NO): NO